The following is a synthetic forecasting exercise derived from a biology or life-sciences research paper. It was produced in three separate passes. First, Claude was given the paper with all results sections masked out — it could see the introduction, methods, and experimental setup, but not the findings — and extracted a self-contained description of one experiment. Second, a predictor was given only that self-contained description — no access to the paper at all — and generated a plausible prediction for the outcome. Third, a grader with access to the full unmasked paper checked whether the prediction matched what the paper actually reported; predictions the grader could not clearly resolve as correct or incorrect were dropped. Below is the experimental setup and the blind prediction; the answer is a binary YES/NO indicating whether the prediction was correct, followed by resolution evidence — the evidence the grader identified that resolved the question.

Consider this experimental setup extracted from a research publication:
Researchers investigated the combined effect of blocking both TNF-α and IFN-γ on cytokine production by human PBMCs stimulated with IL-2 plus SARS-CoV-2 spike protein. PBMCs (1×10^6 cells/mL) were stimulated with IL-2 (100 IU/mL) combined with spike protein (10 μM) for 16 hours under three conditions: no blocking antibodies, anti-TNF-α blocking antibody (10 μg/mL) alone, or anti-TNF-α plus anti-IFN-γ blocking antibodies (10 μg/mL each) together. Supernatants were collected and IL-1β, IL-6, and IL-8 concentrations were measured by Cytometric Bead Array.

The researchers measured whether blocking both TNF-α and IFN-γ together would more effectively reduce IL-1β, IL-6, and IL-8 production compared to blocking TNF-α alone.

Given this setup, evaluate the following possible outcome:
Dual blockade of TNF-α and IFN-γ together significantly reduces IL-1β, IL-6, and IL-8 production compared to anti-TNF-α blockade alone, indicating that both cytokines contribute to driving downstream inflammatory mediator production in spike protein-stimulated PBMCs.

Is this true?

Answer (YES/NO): NO